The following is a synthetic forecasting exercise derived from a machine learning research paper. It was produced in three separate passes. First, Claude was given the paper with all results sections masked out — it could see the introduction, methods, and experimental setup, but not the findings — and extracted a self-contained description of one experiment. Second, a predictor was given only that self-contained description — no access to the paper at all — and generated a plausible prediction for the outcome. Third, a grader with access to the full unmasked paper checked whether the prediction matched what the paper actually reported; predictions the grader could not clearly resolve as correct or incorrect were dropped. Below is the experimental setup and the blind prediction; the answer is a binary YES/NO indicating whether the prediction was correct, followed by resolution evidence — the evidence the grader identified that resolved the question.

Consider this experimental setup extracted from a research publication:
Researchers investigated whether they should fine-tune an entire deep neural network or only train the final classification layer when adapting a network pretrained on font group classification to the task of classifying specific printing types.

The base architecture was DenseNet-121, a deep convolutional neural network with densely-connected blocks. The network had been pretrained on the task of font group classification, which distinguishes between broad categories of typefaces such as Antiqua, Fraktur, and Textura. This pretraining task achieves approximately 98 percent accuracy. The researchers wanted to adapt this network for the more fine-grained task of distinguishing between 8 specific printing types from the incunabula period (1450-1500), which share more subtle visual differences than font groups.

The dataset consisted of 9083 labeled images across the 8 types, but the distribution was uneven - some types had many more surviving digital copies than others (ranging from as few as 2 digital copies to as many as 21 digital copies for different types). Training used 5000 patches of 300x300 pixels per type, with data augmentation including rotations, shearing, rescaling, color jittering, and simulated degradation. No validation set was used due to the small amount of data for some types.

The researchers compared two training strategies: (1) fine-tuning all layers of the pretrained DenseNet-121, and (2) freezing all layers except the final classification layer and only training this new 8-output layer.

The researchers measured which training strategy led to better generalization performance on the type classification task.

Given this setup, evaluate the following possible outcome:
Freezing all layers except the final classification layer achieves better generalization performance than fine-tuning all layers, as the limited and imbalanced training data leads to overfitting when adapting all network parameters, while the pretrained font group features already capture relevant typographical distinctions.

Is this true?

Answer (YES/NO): YES